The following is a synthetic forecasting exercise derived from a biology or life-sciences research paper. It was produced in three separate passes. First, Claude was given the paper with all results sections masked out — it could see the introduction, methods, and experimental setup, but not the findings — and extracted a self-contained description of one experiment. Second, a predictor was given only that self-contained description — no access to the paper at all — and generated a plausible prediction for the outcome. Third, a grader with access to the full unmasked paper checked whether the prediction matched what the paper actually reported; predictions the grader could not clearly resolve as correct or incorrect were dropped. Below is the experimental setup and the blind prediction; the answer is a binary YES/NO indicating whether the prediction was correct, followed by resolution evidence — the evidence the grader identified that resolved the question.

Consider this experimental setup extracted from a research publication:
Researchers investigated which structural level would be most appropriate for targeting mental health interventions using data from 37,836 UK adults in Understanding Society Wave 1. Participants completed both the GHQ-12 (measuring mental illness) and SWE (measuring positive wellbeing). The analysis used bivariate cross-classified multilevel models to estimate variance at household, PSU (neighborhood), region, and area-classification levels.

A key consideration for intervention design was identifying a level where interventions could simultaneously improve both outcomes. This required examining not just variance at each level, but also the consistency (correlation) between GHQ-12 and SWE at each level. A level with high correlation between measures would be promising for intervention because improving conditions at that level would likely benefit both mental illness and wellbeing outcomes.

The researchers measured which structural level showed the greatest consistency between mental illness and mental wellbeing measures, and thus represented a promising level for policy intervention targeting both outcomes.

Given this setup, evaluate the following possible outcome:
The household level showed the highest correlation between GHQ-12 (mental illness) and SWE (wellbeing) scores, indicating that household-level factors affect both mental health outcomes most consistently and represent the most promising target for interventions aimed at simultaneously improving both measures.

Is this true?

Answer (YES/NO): NO